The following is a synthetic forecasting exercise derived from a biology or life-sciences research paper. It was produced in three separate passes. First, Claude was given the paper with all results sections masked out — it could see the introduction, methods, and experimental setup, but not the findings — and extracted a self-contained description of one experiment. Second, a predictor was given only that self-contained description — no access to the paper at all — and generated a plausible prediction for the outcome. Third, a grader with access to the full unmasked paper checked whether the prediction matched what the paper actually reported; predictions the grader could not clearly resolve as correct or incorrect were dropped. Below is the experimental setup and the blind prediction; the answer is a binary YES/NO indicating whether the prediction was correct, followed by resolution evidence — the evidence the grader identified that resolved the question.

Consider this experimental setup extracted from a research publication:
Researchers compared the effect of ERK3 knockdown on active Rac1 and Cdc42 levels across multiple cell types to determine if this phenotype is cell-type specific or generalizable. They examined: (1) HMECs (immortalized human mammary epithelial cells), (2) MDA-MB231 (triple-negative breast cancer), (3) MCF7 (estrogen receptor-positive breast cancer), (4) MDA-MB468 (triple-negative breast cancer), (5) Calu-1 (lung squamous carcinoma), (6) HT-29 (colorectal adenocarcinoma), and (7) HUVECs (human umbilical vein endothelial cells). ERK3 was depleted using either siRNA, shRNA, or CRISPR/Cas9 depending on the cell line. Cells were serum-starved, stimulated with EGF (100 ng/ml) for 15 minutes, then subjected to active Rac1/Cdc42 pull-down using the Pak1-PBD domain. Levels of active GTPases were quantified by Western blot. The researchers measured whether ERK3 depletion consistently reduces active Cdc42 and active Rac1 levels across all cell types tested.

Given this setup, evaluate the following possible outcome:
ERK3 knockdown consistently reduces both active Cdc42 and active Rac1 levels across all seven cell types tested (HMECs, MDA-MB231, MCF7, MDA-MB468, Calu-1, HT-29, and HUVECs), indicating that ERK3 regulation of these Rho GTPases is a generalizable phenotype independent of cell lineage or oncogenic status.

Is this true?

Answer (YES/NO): YES